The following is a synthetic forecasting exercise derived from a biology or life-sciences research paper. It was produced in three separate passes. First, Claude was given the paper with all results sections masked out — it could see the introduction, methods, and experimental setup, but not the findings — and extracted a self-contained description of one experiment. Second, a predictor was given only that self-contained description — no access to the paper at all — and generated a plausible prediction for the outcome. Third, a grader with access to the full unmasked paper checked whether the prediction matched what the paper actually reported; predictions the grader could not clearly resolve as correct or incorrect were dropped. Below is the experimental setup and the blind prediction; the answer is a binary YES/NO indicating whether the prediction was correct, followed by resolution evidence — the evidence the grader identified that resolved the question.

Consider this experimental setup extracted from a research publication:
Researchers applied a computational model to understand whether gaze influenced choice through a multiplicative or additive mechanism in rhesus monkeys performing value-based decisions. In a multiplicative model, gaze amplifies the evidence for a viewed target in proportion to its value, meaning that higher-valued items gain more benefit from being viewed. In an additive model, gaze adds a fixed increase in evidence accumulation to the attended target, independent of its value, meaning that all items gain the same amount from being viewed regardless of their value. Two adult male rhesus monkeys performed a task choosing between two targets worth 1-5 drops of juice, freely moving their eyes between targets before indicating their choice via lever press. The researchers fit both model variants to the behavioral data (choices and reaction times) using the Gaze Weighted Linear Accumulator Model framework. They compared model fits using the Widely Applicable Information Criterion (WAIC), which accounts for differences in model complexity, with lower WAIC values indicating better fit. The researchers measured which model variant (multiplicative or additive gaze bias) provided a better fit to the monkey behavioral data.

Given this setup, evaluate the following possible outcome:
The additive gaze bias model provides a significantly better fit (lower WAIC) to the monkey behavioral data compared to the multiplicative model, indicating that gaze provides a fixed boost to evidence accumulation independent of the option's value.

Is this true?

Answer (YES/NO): NO